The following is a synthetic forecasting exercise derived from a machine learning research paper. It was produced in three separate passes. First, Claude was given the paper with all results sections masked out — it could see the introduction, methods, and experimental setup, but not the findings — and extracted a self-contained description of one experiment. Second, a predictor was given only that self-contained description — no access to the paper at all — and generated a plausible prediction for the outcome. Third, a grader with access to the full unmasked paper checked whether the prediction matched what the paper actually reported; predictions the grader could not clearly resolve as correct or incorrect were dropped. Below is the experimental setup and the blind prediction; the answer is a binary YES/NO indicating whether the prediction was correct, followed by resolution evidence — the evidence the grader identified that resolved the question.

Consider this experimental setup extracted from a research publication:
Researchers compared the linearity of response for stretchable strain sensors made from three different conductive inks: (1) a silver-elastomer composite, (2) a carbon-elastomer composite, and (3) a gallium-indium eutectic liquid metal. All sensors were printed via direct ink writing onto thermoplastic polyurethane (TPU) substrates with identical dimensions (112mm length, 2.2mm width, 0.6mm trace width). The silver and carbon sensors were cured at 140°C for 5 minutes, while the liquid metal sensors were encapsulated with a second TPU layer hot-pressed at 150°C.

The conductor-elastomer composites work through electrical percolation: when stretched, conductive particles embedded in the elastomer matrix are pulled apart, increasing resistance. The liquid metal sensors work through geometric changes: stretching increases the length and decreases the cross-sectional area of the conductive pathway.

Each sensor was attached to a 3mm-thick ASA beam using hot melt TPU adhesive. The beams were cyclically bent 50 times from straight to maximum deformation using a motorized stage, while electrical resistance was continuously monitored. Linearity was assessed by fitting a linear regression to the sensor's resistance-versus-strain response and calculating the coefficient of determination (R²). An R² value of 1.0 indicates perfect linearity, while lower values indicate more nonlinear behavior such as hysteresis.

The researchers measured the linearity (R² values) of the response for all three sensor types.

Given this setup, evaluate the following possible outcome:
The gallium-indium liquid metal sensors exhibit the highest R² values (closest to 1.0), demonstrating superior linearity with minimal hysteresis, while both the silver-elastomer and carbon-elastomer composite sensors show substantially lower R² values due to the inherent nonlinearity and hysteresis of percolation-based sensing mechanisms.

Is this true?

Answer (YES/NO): NO